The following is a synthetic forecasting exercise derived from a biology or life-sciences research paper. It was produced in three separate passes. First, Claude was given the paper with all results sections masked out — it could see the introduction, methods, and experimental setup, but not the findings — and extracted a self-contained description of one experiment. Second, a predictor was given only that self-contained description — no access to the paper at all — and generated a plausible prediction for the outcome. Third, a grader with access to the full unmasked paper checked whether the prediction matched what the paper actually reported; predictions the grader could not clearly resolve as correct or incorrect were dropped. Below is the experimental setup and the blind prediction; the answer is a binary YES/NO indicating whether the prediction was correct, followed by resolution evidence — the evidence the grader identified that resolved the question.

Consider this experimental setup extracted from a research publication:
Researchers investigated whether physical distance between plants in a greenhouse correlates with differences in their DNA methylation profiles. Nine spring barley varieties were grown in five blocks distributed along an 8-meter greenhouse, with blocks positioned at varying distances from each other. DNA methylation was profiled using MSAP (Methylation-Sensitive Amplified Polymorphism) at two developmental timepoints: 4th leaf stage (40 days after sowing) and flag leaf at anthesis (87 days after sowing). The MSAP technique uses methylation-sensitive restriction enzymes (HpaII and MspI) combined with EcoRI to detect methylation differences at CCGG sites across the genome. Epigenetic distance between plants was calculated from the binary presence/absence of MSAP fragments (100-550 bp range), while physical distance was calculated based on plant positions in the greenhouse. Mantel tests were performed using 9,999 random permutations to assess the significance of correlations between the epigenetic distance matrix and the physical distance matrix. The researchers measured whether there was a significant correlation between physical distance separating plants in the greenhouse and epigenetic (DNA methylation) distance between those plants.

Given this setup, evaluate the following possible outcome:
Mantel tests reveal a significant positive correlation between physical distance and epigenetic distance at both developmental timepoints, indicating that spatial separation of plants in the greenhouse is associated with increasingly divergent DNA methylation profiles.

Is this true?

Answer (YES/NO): NO